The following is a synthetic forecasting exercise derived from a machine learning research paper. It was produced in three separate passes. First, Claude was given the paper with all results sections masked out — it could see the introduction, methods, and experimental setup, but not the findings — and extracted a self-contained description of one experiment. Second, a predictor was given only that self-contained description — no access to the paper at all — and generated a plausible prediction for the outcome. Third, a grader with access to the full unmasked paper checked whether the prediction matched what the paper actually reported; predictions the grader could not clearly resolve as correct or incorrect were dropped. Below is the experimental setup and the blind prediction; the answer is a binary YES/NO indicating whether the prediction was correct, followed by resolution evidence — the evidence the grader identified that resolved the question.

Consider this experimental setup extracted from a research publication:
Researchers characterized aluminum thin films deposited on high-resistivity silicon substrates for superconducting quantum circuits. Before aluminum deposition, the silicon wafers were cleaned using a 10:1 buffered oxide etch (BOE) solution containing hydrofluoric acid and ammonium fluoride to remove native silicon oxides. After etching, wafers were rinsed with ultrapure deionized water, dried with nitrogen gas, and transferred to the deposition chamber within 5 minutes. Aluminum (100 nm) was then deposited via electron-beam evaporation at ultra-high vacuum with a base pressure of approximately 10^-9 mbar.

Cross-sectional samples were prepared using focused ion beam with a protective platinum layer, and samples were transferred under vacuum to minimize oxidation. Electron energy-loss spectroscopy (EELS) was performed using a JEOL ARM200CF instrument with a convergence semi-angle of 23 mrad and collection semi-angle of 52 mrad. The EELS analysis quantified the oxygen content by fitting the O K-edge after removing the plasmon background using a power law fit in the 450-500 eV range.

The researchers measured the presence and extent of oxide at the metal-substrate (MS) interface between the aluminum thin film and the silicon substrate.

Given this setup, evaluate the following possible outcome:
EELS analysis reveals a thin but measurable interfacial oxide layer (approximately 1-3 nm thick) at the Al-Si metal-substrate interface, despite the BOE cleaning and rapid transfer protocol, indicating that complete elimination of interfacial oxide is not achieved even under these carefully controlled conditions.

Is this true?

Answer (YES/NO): NO